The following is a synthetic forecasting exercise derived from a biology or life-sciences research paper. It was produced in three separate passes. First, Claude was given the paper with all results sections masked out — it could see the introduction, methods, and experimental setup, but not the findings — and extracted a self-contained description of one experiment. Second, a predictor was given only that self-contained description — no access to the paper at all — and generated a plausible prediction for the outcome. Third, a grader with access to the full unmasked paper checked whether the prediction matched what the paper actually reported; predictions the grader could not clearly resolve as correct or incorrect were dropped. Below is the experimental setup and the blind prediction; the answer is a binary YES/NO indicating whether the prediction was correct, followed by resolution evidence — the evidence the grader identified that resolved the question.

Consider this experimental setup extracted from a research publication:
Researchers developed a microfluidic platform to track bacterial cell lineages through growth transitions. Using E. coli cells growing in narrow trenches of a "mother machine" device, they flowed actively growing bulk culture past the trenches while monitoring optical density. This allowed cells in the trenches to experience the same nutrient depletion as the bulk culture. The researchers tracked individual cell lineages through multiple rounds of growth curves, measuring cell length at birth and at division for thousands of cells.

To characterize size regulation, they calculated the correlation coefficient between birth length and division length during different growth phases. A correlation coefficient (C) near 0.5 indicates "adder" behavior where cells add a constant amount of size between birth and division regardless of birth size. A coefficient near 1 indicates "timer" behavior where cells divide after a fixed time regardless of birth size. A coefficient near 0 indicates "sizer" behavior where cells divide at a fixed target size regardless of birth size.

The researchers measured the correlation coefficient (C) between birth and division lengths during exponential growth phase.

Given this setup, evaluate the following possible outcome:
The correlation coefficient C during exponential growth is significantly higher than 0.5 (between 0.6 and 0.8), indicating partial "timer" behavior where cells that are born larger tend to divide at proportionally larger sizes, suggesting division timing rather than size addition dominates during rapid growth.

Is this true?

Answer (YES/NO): NO